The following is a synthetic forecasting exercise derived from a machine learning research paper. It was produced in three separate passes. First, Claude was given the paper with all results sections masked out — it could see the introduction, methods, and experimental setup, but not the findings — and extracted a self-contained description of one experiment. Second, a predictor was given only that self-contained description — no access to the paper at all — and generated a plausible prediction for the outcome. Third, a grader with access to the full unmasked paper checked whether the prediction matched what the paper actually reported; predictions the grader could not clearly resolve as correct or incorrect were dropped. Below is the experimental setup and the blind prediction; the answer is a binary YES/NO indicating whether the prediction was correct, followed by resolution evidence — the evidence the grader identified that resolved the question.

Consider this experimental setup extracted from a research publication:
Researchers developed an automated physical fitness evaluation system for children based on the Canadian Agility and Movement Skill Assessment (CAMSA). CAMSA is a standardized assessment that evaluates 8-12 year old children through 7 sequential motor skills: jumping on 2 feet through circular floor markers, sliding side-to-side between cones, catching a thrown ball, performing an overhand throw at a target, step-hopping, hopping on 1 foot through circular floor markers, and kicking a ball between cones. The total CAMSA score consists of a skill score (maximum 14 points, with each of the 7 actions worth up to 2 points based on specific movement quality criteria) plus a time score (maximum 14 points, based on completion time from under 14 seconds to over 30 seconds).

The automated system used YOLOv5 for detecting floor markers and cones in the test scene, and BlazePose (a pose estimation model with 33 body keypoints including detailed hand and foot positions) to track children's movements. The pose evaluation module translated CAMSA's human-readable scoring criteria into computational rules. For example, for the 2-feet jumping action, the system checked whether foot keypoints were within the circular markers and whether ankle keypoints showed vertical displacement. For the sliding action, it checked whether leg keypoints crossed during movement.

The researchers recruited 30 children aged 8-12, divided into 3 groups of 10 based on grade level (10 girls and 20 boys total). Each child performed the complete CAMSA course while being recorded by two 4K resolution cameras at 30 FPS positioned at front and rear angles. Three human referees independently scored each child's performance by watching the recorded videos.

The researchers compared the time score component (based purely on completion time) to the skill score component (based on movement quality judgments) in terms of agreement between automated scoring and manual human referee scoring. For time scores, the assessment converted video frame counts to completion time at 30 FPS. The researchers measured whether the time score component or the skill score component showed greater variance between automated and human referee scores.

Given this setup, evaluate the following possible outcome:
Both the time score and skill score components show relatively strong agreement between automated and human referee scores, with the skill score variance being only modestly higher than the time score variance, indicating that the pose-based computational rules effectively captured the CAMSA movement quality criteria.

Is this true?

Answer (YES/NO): NO